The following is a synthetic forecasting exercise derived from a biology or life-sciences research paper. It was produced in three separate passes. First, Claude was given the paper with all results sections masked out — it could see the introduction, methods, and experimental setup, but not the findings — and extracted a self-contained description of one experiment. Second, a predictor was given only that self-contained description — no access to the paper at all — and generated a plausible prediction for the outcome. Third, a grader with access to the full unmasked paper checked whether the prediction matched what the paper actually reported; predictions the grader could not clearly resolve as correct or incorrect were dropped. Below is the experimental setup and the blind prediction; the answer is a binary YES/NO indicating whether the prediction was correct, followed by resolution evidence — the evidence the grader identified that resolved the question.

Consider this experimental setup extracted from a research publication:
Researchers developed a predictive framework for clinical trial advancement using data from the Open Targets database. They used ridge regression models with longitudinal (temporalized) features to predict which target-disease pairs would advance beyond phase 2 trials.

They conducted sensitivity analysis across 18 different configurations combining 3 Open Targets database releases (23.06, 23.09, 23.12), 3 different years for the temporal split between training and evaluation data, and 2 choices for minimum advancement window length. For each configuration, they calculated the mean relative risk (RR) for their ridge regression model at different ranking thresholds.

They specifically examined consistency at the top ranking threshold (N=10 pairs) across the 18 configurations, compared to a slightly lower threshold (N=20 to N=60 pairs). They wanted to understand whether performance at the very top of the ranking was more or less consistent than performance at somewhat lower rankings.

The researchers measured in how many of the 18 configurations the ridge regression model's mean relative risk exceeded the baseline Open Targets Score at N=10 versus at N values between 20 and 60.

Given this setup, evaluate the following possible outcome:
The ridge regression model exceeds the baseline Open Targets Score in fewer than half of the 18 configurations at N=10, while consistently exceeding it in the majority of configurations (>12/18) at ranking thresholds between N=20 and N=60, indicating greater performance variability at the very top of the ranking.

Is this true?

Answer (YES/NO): NO